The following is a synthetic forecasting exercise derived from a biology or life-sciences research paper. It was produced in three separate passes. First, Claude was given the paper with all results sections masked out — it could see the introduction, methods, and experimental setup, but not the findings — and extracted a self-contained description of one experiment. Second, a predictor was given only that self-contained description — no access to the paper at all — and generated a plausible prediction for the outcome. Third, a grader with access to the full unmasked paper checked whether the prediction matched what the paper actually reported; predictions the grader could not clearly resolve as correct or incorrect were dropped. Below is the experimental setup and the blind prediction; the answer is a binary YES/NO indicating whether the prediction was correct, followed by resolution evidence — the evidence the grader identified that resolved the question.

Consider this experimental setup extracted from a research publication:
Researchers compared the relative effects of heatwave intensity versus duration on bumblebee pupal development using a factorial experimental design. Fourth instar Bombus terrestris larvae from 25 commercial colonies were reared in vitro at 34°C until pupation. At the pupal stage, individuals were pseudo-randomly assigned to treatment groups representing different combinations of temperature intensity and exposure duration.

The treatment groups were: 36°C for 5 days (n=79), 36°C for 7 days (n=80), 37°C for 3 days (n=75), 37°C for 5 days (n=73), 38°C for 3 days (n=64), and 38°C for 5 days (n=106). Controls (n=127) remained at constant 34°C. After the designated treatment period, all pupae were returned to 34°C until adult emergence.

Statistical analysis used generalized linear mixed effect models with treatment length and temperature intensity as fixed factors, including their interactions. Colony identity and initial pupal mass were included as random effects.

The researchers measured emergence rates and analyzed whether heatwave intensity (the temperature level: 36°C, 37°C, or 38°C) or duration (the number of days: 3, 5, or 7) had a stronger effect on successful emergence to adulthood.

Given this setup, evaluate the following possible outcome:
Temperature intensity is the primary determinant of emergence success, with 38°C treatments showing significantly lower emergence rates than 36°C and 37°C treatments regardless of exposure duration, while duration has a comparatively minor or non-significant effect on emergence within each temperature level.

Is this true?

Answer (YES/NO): NO